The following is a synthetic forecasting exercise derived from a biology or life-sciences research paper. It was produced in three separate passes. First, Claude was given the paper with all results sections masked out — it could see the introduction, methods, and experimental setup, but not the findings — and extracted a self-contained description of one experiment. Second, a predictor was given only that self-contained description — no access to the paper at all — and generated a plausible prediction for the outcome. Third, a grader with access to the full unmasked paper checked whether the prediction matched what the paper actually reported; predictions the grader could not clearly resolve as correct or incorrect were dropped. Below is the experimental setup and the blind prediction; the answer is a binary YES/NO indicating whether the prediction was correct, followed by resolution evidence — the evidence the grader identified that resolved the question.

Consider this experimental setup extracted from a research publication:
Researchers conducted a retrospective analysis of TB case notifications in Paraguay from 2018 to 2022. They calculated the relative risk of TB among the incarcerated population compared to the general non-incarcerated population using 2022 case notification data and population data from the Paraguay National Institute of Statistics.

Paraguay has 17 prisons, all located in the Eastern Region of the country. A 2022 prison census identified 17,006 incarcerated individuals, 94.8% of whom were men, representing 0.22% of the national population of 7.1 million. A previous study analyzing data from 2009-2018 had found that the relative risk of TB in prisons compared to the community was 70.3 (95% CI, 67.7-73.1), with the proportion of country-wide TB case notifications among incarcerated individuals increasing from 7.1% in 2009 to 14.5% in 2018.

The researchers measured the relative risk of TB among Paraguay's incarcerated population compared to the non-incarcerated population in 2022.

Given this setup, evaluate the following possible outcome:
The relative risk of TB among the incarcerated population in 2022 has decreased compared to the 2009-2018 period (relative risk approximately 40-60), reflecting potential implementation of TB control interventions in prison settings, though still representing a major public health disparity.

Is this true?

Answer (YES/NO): NO